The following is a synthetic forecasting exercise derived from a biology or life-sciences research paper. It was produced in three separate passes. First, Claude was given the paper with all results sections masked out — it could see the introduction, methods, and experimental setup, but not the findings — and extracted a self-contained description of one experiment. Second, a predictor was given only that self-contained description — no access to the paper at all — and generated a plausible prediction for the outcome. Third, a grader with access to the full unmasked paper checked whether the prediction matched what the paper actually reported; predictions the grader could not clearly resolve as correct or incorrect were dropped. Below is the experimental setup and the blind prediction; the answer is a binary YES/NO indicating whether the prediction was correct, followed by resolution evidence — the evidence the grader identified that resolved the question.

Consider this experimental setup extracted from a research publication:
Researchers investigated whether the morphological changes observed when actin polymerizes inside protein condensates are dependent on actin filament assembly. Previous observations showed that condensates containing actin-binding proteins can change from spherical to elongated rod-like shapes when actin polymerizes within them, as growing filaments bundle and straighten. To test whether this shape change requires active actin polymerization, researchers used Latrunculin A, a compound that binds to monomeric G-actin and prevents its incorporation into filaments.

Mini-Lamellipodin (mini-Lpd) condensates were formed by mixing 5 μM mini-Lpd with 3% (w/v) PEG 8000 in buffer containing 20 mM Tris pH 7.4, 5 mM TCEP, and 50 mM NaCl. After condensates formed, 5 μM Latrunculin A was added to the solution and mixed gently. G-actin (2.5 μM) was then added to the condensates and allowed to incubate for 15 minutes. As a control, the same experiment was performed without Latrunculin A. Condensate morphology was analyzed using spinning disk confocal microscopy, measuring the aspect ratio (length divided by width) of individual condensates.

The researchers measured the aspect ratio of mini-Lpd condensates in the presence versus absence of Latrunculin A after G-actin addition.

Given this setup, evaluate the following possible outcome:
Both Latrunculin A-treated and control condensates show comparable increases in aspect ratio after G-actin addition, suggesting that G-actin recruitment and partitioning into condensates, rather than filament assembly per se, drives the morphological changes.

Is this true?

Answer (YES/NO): NO